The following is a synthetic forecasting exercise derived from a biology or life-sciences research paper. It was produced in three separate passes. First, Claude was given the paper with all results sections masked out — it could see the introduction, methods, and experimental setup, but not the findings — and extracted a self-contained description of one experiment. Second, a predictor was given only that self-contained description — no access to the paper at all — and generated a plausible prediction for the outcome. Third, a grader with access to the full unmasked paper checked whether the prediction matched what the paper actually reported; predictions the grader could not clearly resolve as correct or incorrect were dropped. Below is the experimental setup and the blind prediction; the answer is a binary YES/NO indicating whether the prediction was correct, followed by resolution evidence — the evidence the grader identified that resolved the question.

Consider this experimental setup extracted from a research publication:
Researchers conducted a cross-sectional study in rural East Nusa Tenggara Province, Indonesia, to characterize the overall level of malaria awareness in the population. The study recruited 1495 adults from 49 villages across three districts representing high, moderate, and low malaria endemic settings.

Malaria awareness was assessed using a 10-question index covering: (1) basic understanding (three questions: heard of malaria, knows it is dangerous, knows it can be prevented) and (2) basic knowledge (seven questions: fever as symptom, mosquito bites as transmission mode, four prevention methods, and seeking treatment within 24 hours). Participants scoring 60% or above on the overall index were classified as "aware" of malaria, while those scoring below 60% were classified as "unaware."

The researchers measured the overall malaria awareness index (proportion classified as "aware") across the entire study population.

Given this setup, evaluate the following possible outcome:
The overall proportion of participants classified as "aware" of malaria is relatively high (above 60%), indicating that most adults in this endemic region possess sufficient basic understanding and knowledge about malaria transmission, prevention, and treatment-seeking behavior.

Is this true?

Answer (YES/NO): NO